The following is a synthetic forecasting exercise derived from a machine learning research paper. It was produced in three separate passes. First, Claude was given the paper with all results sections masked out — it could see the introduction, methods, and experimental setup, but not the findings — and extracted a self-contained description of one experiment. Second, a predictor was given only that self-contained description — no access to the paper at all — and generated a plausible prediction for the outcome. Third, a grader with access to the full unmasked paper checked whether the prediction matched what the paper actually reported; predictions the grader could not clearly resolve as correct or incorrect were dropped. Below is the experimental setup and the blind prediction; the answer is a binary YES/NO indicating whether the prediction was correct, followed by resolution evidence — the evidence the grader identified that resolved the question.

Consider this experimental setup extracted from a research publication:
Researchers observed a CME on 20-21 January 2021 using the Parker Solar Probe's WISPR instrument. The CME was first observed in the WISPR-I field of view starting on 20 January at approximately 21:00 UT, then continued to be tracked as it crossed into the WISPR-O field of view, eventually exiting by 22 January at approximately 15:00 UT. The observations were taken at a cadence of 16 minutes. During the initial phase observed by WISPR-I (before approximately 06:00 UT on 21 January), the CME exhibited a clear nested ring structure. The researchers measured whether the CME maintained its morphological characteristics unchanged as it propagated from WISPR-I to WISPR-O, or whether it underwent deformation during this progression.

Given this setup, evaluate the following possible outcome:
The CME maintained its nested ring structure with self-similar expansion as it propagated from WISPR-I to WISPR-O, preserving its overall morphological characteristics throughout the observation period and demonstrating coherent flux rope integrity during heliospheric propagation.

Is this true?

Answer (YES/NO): NO